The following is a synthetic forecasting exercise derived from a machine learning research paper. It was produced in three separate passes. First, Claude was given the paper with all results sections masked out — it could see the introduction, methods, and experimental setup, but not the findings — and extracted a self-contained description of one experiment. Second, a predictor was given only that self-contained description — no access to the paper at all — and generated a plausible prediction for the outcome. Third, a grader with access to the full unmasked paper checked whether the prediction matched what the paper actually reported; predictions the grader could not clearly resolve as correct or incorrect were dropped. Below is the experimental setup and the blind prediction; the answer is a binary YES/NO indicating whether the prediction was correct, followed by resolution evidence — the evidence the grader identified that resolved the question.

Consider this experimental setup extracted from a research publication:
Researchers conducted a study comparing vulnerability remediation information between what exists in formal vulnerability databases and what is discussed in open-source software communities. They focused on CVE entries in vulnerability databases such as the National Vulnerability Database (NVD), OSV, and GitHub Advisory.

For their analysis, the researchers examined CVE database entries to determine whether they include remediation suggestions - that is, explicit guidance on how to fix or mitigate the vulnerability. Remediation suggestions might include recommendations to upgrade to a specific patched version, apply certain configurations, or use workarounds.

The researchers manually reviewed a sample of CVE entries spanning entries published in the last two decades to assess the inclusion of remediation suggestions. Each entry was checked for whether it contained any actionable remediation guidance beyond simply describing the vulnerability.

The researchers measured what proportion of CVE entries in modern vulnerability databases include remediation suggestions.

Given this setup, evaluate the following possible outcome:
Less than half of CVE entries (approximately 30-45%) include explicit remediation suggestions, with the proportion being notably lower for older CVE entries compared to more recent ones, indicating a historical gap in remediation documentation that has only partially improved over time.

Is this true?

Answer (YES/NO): NO